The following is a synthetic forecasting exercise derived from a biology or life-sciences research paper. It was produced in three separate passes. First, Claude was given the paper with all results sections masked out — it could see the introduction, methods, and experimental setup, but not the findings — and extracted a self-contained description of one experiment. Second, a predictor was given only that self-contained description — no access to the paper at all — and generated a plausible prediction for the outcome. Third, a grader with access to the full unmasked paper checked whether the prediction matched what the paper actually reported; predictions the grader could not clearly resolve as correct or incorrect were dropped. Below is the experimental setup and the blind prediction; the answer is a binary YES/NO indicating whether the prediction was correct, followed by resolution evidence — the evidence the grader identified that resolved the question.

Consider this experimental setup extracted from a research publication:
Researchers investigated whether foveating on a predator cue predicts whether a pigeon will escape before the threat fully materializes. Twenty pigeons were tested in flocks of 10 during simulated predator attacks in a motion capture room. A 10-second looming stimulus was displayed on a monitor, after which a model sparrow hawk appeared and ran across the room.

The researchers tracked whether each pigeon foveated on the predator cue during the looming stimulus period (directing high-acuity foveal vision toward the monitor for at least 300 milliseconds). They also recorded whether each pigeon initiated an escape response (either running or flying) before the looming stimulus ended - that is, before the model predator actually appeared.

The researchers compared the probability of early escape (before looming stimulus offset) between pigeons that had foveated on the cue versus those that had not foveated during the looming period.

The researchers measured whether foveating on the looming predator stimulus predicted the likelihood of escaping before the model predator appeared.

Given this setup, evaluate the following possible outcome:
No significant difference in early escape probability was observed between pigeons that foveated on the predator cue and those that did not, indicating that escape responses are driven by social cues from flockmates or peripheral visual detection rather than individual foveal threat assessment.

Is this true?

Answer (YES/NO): NO